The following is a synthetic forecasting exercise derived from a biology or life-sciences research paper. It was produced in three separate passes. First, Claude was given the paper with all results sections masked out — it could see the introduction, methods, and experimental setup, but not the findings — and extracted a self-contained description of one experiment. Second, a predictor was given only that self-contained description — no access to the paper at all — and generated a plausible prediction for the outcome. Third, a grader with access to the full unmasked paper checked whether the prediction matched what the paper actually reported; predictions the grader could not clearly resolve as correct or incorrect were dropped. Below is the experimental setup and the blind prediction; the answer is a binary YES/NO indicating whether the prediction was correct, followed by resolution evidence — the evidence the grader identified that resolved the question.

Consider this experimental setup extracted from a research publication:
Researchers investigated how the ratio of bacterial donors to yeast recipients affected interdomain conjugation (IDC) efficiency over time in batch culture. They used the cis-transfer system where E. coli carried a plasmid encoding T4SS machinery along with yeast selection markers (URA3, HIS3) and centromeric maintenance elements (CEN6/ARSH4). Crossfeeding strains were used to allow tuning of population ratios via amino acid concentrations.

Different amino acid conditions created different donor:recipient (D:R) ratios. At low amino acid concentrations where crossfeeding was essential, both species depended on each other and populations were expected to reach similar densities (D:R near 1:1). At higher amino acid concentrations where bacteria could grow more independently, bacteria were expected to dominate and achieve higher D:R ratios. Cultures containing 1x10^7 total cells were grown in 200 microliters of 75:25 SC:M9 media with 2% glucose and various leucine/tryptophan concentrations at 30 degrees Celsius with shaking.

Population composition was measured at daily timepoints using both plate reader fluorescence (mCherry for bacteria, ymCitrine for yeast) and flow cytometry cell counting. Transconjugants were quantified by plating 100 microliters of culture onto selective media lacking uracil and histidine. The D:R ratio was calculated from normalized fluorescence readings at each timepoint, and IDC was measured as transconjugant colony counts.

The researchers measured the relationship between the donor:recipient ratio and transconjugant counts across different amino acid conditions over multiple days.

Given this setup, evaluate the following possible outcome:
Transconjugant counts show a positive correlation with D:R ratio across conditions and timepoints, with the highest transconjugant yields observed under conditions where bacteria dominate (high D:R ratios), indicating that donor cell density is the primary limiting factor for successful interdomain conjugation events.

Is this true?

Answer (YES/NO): NO